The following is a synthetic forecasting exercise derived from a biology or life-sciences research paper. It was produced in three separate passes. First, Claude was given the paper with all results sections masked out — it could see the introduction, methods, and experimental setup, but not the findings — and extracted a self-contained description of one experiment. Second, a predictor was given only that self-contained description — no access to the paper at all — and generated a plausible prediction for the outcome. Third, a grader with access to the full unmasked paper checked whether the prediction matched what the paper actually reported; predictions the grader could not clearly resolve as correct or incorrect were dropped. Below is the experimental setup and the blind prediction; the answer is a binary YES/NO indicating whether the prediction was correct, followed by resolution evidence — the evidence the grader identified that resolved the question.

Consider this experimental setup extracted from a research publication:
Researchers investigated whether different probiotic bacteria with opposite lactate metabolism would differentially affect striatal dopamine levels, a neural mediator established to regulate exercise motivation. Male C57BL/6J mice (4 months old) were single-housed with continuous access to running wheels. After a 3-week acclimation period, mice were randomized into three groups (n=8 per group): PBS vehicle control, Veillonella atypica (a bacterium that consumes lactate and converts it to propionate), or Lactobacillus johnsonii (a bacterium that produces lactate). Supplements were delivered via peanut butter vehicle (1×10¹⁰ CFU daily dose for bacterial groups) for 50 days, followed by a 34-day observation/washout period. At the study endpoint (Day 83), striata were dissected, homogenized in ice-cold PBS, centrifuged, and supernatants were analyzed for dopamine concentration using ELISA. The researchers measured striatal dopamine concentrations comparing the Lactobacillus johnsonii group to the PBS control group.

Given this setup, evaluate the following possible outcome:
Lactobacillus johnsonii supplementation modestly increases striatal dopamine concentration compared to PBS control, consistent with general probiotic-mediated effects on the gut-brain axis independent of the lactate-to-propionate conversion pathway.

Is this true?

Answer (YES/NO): NO